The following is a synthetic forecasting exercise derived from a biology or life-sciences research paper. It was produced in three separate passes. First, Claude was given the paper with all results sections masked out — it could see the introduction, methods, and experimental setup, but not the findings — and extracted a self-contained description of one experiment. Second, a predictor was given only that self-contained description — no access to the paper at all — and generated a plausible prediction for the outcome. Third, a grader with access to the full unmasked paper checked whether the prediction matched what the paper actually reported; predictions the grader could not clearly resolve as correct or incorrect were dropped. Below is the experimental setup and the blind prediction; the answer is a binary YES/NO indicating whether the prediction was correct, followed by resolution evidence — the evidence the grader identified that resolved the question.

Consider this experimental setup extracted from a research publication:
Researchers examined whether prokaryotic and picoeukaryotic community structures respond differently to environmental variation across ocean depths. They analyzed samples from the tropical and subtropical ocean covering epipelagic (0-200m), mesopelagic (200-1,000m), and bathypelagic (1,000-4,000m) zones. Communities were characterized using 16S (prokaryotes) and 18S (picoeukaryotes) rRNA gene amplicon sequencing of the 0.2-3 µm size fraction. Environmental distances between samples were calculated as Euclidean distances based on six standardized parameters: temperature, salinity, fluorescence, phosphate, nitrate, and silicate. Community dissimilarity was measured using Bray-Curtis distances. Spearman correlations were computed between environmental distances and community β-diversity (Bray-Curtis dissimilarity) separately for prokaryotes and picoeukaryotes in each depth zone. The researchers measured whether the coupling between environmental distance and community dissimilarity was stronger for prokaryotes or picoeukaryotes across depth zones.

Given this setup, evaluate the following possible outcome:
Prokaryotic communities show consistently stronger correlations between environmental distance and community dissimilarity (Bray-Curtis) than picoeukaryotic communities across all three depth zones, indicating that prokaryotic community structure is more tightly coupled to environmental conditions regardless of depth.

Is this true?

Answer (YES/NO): YES